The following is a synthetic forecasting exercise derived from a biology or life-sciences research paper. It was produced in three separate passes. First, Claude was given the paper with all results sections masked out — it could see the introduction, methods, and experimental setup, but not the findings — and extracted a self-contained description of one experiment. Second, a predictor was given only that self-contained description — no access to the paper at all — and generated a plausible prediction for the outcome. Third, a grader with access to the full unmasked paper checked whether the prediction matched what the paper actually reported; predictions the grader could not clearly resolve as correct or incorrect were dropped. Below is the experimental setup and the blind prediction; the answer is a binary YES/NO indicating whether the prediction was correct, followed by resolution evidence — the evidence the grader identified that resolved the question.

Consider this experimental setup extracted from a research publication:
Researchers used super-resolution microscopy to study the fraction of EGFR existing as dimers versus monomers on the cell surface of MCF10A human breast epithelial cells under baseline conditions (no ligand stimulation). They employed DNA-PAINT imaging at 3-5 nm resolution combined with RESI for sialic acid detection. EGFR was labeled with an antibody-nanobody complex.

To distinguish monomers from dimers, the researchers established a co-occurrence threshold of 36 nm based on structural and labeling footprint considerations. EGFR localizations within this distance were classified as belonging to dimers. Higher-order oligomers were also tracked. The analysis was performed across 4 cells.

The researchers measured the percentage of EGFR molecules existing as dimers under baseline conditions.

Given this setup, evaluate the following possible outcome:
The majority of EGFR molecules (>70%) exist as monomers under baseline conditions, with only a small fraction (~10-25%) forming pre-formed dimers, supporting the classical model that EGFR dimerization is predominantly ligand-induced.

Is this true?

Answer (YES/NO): YES